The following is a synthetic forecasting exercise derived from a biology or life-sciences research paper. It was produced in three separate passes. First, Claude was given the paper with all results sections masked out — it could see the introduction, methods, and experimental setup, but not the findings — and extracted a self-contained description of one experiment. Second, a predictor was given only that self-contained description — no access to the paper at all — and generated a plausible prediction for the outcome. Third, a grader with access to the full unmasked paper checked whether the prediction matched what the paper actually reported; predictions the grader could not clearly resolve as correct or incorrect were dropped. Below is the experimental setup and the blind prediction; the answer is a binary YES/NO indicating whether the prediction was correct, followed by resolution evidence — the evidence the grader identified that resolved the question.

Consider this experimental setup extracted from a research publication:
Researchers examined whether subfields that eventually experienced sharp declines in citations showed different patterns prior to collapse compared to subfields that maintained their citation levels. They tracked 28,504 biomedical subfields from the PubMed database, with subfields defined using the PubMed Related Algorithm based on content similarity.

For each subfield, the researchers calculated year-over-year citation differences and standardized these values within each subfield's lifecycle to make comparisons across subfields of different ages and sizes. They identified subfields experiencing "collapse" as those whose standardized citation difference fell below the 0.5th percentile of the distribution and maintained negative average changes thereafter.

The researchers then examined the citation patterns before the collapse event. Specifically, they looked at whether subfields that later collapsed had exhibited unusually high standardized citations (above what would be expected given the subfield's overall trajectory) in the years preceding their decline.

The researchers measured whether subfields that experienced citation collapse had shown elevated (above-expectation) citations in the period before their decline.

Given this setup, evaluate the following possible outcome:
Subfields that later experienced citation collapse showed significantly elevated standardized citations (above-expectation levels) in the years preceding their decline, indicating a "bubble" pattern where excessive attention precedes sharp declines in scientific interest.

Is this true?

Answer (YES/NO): YES